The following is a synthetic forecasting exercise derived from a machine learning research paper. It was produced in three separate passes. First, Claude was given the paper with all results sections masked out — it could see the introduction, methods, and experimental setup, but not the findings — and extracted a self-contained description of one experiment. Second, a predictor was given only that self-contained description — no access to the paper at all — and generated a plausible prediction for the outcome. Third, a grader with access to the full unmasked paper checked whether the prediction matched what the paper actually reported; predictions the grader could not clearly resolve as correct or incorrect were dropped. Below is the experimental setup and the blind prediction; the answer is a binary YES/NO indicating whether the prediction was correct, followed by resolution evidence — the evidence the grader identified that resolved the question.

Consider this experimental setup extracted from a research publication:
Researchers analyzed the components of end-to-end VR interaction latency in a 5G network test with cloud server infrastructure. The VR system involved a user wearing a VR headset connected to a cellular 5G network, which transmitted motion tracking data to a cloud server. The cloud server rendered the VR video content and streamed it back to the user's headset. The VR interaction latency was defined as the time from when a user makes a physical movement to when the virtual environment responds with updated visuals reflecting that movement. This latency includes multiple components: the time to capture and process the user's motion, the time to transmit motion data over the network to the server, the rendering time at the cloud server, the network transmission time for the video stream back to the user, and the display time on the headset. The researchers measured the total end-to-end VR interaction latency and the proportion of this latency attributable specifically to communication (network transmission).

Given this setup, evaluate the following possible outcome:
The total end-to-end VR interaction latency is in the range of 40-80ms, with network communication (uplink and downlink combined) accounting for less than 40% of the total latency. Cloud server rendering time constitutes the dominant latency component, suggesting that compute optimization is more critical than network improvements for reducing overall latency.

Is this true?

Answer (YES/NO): NO